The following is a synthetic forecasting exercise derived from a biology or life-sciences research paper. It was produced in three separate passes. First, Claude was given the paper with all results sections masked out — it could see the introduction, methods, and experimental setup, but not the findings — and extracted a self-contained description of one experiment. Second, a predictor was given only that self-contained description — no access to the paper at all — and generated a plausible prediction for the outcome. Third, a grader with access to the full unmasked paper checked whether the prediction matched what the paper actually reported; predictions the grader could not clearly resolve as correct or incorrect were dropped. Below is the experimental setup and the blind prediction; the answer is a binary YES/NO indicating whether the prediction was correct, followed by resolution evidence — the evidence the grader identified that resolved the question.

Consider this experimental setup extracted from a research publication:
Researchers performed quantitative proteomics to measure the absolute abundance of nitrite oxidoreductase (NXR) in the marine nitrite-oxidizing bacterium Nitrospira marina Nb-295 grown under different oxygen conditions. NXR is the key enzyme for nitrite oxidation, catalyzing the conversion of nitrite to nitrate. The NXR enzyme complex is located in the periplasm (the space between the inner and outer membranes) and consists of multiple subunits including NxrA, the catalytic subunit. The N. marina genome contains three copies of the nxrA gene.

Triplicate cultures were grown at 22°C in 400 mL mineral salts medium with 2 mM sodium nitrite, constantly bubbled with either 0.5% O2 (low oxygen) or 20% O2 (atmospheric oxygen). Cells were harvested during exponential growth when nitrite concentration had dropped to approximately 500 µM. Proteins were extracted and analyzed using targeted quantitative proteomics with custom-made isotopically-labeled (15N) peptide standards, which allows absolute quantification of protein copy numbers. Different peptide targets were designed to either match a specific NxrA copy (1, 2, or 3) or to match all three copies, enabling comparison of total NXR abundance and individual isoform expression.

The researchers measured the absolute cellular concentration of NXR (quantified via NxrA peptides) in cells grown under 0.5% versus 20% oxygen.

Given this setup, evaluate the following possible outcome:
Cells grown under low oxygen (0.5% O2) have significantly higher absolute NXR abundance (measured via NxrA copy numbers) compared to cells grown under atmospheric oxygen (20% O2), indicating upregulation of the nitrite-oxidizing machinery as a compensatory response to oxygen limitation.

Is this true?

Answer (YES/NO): NO